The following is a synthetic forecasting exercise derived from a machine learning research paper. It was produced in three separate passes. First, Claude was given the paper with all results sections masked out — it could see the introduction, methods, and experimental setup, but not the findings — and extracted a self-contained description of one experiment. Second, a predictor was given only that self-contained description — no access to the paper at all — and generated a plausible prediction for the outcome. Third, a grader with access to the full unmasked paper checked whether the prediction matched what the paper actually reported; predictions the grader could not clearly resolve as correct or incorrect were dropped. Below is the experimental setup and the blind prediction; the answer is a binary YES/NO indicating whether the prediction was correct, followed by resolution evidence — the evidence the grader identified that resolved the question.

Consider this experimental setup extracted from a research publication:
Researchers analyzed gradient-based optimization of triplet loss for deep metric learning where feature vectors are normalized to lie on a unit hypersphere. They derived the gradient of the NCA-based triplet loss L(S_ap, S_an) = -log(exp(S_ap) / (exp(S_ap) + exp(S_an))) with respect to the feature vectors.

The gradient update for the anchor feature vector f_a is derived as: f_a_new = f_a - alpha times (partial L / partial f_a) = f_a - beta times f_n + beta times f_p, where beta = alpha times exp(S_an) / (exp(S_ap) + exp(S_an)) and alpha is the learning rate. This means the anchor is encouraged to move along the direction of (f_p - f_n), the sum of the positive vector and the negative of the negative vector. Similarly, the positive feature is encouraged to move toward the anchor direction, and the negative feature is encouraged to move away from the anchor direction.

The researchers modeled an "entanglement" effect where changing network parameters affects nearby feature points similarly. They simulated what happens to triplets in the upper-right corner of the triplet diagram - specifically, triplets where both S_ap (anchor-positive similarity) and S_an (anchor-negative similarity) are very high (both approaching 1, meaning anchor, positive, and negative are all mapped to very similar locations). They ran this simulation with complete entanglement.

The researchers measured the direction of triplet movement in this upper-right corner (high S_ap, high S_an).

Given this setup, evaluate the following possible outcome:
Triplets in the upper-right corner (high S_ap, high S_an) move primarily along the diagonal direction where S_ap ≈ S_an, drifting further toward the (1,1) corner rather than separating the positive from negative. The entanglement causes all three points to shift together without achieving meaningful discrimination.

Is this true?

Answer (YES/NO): YES